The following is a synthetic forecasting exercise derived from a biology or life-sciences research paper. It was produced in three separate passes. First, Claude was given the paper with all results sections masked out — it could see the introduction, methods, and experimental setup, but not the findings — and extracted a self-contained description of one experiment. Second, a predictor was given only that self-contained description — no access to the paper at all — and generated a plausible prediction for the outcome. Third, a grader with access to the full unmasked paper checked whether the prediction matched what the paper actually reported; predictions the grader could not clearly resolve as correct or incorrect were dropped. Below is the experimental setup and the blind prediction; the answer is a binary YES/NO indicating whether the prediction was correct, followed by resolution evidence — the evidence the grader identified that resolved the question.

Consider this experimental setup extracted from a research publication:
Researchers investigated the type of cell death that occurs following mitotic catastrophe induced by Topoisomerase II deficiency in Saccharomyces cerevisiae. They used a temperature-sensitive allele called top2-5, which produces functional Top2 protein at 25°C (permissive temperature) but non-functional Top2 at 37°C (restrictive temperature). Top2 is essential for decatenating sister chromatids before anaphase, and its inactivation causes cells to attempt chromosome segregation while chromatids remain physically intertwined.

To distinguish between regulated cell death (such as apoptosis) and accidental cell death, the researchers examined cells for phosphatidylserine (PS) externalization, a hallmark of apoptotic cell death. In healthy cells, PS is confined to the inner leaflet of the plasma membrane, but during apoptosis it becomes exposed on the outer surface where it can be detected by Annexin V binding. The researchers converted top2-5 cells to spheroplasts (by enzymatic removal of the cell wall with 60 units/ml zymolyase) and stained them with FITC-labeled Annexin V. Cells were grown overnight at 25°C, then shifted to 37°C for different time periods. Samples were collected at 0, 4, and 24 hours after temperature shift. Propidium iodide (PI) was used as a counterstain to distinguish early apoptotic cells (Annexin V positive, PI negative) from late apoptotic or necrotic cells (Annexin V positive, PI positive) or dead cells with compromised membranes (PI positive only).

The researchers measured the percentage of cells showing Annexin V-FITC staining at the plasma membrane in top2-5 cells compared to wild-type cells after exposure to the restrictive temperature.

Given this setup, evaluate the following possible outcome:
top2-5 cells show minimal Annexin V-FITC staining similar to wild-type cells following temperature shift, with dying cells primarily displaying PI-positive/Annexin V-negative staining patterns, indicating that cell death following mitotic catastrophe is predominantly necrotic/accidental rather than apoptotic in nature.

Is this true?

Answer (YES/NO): NO